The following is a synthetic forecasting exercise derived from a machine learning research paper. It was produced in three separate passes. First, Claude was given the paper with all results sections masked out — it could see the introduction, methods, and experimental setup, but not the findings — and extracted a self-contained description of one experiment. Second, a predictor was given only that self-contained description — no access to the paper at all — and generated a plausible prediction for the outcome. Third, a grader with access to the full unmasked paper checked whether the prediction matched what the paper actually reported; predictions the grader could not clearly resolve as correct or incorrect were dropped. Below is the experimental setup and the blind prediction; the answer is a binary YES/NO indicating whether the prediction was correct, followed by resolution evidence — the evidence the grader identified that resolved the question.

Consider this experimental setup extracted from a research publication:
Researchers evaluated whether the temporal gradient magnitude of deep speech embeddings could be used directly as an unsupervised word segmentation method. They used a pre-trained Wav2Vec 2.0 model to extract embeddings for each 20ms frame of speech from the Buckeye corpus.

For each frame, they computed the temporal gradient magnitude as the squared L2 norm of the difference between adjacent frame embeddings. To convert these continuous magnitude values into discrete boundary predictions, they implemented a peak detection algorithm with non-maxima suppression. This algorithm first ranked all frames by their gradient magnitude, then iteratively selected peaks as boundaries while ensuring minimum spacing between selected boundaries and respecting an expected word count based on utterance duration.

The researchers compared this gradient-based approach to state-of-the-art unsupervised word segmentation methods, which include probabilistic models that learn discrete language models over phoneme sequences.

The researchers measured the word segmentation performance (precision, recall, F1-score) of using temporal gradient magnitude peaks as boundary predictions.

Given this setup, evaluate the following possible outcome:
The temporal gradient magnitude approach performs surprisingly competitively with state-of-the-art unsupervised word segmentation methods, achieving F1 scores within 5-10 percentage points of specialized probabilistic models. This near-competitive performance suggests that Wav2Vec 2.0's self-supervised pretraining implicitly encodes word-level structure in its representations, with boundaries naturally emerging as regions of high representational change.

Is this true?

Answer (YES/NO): NO